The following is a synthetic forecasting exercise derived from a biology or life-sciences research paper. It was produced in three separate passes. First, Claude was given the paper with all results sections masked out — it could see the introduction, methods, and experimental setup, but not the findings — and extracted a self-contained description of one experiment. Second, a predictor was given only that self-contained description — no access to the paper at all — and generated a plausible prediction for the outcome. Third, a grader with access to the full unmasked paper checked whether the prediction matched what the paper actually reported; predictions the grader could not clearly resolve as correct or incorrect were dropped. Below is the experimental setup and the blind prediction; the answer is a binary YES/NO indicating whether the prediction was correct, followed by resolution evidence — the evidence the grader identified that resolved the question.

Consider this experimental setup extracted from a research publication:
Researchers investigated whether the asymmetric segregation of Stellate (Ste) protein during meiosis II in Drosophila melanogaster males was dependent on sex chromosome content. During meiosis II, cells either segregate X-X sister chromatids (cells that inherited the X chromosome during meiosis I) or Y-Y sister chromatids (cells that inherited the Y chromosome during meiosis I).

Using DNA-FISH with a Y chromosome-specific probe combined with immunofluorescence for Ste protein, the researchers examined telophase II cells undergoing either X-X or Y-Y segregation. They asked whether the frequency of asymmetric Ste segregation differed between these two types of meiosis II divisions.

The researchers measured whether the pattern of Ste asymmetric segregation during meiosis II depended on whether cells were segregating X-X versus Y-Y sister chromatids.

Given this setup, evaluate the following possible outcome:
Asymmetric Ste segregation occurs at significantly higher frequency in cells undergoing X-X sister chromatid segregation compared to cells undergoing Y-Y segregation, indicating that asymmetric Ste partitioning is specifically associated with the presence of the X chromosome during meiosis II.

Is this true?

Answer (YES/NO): NO